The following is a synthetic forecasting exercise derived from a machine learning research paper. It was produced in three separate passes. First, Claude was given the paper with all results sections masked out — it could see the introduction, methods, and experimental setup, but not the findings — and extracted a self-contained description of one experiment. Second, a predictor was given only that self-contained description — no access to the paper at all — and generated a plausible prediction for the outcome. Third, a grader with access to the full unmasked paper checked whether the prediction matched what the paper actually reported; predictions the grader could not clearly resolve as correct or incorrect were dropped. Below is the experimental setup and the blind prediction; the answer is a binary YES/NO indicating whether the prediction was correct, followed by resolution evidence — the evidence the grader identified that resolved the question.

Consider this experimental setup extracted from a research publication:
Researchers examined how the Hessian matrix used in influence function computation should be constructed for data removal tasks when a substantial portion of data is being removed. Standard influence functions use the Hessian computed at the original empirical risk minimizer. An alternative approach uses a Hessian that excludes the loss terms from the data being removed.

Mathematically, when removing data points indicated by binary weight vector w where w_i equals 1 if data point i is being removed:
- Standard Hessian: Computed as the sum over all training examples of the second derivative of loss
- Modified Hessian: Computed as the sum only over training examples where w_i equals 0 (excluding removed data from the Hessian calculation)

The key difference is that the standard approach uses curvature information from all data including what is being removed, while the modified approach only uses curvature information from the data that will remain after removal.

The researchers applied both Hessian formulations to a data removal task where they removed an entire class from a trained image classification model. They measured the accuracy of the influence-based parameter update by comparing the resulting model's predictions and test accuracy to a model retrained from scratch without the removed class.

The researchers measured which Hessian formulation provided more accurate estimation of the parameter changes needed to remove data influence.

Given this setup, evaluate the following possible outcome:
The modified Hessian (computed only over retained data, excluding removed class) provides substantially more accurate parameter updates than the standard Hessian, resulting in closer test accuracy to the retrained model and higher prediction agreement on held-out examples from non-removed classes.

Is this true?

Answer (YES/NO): YES